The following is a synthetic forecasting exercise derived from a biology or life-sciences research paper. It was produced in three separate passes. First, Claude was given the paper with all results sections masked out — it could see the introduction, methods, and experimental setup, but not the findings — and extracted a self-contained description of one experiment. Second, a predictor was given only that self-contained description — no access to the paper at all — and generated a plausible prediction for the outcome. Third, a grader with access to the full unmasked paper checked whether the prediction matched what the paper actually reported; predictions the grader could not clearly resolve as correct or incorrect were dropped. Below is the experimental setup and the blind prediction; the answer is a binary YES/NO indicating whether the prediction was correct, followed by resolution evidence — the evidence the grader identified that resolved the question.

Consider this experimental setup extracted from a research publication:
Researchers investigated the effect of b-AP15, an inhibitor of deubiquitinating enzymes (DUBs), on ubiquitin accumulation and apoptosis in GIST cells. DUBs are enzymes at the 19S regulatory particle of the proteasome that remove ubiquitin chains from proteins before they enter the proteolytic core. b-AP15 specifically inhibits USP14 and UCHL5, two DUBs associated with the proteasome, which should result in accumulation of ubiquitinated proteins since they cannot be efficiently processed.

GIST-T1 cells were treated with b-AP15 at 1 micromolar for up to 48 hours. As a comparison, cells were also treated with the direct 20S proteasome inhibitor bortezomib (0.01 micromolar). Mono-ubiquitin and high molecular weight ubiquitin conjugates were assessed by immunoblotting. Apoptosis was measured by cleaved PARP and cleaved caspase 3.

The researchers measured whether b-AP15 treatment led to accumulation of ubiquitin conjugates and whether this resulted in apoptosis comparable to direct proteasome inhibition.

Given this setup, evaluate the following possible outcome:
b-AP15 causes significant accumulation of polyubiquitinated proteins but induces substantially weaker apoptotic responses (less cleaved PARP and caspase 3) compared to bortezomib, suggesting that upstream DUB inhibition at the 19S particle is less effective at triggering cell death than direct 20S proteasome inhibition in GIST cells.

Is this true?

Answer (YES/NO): NO